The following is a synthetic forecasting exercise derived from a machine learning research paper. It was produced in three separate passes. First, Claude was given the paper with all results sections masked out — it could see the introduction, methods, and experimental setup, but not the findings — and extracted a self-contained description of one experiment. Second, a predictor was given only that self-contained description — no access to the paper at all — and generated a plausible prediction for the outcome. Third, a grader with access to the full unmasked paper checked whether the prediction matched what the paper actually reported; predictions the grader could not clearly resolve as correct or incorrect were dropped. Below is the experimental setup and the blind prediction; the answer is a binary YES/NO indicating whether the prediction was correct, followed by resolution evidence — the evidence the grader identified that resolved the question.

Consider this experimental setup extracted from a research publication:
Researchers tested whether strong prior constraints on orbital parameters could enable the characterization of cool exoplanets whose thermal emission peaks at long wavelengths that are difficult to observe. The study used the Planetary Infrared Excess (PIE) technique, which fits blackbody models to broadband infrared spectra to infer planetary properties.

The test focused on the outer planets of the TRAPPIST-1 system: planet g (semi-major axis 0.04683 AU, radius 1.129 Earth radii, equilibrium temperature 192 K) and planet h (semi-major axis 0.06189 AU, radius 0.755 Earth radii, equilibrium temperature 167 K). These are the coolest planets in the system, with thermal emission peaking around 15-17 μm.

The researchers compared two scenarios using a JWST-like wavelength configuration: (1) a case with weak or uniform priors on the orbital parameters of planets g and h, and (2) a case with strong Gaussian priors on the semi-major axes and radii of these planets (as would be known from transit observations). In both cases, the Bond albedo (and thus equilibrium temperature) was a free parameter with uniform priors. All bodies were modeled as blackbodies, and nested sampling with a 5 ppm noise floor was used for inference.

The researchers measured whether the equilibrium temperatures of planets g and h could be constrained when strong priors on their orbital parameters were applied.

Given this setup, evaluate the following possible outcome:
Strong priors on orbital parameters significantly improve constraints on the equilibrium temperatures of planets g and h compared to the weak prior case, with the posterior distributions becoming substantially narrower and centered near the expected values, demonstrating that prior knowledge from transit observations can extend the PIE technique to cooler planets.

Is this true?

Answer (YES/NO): NO